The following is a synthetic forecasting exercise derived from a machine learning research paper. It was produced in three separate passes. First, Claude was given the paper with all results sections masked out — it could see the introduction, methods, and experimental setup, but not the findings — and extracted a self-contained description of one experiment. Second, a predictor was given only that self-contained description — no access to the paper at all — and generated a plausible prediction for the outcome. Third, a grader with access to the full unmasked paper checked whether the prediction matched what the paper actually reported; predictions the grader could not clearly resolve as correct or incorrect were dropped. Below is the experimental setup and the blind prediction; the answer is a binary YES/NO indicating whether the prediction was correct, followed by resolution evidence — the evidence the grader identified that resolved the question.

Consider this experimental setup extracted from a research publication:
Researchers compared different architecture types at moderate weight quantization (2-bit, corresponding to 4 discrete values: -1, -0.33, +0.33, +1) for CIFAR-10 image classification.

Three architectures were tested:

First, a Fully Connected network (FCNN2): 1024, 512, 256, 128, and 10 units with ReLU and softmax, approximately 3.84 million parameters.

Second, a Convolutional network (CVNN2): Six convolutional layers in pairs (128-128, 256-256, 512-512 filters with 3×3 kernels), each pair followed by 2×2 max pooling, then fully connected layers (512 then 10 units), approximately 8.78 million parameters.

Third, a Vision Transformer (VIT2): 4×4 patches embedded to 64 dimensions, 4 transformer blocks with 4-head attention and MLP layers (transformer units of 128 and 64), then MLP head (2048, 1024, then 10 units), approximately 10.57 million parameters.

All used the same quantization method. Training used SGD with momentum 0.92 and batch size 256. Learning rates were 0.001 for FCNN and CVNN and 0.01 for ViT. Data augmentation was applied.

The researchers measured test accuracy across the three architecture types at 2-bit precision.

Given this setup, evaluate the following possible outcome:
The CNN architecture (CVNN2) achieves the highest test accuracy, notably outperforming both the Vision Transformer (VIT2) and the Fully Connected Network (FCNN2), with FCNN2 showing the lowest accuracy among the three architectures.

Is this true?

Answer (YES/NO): NO